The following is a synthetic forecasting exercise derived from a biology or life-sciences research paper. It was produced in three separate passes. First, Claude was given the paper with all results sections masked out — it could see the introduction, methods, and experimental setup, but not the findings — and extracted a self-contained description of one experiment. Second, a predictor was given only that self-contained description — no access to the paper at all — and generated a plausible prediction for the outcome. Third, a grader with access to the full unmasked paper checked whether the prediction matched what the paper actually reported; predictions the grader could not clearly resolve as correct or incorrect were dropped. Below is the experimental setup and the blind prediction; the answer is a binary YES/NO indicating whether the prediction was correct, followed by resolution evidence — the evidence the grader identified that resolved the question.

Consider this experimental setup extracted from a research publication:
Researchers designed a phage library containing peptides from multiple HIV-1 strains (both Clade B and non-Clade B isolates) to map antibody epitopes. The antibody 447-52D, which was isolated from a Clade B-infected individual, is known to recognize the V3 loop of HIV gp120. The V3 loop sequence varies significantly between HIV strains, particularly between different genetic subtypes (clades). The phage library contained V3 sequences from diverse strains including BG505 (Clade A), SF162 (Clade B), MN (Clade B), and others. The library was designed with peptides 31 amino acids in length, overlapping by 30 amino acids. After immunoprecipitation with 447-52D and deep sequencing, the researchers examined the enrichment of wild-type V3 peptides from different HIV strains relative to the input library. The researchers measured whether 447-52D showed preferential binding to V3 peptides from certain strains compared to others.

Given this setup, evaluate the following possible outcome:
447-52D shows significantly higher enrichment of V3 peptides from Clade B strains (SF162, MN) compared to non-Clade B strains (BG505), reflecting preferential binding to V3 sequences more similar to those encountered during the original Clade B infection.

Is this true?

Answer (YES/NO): NO